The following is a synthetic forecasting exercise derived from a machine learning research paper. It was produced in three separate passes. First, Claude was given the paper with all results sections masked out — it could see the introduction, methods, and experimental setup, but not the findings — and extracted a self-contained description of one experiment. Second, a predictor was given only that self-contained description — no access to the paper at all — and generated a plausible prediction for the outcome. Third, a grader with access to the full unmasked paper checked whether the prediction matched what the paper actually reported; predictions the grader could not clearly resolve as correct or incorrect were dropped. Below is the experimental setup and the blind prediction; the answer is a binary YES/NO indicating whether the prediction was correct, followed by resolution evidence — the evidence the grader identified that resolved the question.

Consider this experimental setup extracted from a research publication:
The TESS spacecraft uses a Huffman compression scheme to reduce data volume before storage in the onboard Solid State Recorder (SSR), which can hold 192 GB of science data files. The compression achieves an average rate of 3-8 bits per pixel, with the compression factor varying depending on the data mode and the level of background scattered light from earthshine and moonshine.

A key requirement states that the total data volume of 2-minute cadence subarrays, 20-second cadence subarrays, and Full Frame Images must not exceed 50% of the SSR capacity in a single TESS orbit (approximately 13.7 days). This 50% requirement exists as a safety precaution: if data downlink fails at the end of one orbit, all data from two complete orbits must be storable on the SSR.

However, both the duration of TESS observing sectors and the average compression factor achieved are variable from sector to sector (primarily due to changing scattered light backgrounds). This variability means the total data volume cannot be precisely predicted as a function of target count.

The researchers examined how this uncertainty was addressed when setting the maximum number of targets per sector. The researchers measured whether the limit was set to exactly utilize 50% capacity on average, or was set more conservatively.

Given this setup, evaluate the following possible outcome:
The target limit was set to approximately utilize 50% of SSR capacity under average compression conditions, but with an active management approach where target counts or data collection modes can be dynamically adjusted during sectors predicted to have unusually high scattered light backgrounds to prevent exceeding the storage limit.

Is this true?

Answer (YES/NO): NO